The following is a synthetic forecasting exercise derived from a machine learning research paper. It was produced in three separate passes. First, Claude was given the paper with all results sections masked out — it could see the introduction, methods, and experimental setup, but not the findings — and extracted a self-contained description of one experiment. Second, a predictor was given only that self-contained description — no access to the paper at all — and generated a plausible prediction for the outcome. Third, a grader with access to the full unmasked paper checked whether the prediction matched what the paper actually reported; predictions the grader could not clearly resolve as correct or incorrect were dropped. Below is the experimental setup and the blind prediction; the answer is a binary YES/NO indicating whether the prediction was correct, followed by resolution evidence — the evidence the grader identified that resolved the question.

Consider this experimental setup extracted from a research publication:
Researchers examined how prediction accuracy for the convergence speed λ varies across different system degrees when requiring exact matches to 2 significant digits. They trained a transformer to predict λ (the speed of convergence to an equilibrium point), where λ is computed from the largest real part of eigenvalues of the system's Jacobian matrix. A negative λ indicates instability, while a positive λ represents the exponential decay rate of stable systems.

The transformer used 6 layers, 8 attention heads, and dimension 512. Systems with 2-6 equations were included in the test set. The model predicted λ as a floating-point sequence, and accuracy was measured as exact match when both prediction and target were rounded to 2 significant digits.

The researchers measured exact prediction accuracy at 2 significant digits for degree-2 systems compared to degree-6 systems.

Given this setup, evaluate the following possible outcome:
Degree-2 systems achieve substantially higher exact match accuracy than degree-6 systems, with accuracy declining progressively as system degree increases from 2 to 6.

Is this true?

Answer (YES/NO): YES